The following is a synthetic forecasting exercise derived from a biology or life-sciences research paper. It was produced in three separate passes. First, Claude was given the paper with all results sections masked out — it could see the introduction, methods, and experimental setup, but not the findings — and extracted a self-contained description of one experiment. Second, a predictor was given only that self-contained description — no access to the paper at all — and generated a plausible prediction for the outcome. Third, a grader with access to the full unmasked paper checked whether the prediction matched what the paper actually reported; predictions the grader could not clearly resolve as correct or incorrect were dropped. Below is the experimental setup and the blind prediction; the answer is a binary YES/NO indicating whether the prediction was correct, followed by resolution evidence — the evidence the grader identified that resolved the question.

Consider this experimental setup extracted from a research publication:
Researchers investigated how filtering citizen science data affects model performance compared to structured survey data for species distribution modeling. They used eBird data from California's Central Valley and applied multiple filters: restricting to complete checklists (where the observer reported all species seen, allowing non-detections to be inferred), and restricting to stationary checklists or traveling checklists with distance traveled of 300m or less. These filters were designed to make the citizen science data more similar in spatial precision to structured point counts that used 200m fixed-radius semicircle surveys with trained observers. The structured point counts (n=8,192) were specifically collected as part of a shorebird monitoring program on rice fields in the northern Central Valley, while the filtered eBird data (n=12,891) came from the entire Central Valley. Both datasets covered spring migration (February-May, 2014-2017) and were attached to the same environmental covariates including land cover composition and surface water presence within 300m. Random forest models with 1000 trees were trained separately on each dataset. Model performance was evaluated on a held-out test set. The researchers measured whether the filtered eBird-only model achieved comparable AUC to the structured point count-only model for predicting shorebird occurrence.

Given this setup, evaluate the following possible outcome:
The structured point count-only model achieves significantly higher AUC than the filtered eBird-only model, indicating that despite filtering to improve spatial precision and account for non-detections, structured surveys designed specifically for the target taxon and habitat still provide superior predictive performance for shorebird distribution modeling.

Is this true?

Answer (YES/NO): NO